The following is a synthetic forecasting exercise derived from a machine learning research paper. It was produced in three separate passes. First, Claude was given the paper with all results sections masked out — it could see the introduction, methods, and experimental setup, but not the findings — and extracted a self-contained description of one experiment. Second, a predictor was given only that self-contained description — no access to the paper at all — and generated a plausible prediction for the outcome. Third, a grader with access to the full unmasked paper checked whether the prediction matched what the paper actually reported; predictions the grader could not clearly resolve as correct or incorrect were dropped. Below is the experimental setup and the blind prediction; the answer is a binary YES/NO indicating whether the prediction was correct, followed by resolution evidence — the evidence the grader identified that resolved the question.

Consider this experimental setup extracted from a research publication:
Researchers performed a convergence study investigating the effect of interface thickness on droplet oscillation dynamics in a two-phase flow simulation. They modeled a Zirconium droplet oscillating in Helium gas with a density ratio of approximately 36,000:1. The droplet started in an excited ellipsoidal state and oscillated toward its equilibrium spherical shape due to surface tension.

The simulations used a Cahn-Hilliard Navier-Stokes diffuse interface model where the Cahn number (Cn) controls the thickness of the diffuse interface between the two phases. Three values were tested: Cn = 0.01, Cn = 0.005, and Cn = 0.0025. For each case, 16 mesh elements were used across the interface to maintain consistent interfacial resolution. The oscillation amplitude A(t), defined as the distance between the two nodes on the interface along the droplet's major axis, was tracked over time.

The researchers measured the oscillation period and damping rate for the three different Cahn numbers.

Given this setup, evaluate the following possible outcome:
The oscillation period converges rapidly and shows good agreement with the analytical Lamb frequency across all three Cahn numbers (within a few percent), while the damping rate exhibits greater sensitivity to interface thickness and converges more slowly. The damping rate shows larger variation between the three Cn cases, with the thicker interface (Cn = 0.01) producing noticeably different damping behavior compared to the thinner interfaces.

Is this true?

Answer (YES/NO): NO